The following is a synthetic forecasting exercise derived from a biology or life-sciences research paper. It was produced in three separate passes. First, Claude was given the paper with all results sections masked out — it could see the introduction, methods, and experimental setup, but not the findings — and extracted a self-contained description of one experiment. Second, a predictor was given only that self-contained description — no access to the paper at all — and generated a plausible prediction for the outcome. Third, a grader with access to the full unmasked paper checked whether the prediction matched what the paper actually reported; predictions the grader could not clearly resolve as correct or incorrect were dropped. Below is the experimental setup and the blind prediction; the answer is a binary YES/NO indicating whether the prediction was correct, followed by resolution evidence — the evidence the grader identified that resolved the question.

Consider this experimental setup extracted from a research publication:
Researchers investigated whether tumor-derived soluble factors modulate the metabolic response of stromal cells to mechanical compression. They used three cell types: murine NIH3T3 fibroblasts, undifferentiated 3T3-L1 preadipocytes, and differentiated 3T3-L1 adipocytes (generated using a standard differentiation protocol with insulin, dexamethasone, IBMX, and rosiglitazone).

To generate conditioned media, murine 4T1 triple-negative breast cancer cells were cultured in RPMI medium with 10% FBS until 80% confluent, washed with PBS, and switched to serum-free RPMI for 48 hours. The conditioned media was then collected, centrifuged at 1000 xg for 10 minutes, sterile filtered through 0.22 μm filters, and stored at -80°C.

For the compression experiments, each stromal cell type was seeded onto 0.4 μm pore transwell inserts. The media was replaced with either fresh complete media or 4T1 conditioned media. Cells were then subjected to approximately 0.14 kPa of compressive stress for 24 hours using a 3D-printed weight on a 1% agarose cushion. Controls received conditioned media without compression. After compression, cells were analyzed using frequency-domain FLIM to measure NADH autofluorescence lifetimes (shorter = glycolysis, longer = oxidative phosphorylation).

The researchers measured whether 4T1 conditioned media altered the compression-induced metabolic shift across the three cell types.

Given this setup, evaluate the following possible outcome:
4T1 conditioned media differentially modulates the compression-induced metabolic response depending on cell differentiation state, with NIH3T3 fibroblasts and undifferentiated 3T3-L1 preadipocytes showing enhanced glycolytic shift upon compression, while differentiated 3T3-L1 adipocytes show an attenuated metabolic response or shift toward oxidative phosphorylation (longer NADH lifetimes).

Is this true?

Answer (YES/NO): NO